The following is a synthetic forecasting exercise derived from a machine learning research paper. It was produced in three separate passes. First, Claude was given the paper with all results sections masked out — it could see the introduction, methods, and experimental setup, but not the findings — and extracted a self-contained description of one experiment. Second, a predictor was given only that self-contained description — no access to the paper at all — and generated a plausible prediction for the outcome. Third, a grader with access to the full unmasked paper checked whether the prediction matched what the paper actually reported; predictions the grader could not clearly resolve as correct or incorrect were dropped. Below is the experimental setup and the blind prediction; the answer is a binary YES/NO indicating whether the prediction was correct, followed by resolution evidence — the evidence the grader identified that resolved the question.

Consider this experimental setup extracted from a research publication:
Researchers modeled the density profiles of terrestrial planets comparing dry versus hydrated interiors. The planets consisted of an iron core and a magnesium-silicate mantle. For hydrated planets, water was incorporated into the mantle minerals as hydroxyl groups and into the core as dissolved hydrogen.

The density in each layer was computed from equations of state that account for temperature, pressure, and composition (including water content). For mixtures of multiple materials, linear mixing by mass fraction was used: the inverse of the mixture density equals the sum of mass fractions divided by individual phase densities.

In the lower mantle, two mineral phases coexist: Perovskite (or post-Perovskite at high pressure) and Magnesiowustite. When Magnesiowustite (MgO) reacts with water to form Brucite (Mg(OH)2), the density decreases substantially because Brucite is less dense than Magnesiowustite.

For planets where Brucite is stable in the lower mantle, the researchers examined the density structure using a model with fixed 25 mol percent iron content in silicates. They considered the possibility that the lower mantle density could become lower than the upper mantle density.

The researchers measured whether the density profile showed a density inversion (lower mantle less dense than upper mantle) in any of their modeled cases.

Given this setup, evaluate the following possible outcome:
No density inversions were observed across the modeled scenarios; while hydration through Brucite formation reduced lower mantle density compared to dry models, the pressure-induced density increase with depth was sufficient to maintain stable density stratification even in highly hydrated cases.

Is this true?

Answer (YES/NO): NO